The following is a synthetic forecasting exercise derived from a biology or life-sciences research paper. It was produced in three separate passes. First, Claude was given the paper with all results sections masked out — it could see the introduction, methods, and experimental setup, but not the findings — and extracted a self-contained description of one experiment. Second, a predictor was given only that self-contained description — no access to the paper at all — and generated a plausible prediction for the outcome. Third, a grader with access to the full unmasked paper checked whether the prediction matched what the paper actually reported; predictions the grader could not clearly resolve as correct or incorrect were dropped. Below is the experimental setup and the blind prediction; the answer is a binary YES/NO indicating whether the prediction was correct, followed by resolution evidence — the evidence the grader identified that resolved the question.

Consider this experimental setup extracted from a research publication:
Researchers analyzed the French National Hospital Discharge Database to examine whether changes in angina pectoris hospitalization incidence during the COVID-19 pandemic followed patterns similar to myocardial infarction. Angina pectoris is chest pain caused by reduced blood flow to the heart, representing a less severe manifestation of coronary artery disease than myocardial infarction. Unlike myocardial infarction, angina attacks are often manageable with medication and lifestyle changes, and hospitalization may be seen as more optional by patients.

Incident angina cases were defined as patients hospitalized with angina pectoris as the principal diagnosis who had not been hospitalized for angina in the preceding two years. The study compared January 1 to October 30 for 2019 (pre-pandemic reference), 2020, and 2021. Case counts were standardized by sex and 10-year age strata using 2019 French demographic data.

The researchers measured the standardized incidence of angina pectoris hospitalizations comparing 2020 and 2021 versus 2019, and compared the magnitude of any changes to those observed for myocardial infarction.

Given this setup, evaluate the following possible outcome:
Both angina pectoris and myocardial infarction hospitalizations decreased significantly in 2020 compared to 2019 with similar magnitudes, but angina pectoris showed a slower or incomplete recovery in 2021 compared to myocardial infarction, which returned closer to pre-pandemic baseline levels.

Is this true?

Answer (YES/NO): NO